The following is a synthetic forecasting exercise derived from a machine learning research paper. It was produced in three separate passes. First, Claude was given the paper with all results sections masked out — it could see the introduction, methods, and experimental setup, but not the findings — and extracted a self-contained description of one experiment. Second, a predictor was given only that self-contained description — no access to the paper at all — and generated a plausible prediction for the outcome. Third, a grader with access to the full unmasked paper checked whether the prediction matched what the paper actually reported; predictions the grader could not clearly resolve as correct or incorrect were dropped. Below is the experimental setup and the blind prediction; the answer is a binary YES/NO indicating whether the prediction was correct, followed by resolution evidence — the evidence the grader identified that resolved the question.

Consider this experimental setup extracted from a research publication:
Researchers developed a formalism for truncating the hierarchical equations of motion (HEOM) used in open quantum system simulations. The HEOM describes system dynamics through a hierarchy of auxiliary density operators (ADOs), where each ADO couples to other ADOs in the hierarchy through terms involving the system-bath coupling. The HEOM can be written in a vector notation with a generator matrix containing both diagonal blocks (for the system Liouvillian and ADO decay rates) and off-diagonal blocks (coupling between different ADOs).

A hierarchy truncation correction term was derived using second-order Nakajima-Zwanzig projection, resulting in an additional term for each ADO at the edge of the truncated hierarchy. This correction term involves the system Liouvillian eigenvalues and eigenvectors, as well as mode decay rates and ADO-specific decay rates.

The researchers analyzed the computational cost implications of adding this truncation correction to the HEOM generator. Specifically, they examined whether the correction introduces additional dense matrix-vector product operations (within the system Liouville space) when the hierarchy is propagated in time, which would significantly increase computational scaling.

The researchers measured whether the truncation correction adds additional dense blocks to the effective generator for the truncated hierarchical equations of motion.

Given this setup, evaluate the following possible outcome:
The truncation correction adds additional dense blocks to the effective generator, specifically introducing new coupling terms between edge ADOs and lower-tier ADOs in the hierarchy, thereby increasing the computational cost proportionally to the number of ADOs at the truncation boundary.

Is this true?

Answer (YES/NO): NO